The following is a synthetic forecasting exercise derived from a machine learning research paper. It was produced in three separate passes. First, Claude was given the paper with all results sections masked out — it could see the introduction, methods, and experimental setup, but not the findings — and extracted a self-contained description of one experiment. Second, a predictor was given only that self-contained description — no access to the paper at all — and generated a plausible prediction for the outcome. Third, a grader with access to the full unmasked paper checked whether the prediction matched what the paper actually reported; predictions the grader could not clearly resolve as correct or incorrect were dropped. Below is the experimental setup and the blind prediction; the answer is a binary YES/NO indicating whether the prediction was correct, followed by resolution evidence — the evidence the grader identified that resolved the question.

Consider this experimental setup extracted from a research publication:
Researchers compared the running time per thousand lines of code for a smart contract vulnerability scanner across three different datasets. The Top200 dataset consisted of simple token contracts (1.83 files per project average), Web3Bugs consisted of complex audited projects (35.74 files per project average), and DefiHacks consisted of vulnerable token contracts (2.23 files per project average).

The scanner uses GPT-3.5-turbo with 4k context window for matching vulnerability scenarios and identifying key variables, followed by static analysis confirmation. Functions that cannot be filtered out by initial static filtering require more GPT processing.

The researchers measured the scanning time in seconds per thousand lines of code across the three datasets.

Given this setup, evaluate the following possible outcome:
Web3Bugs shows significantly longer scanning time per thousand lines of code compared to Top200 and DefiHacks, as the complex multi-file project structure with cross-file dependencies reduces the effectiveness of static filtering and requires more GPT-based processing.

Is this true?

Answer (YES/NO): NO